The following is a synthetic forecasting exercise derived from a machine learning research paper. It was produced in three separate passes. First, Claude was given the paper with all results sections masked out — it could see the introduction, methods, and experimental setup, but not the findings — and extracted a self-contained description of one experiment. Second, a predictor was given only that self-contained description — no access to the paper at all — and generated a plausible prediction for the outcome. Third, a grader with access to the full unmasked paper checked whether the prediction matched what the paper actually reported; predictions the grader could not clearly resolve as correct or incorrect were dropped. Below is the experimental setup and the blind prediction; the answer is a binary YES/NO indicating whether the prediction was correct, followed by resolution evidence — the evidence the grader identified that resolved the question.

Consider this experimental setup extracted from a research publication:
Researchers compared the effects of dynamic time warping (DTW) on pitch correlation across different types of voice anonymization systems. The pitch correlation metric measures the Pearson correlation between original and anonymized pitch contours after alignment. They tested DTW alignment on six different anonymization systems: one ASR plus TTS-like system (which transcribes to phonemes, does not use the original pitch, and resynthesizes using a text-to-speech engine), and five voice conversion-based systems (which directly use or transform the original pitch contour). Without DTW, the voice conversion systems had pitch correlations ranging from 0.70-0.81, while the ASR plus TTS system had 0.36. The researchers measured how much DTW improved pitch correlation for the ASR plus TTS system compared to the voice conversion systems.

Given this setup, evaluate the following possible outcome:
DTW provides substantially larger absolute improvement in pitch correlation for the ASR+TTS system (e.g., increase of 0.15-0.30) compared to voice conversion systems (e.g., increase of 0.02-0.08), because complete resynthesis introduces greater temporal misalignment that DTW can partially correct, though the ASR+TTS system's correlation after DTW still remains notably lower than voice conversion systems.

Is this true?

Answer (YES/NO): NO